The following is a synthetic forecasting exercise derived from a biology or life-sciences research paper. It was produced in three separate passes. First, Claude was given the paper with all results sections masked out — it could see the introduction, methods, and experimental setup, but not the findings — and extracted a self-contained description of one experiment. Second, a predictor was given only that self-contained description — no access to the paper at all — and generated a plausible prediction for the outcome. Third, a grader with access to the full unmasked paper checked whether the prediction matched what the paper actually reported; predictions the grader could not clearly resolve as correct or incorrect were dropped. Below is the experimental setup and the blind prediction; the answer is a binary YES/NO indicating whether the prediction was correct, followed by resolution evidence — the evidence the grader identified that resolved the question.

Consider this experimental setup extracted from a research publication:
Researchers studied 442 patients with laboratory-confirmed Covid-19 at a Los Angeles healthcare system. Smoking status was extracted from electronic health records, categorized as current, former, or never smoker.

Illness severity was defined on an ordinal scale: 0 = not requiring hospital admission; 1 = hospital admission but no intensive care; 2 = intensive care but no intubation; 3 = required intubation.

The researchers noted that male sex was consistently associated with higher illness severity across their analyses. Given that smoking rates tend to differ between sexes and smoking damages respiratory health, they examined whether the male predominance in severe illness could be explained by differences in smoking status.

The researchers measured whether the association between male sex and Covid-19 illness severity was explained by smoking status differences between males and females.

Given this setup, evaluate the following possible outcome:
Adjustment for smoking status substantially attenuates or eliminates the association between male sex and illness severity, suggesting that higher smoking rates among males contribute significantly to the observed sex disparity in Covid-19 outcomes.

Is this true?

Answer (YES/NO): NO